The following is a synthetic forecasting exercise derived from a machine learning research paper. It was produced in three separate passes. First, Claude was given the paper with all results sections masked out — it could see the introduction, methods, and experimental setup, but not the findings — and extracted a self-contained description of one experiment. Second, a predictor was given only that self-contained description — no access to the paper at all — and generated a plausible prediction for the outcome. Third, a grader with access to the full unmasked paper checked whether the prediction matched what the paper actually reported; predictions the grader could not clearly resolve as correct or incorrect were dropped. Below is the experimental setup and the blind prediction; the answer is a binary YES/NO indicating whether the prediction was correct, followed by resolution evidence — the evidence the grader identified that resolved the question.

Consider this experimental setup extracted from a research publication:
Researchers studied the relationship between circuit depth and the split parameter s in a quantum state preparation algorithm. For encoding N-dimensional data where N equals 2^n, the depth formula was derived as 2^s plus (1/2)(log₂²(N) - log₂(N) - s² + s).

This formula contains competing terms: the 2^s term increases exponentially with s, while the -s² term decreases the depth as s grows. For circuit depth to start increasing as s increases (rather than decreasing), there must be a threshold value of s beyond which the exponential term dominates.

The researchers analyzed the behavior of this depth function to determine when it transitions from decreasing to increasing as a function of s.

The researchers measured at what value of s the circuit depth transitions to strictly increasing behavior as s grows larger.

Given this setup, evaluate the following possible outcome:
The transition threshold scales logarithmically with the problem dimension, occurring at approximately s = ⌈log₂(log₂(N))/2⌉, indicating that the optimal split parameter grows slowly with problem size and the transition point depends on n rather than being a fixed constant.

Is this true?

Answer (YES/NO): NO